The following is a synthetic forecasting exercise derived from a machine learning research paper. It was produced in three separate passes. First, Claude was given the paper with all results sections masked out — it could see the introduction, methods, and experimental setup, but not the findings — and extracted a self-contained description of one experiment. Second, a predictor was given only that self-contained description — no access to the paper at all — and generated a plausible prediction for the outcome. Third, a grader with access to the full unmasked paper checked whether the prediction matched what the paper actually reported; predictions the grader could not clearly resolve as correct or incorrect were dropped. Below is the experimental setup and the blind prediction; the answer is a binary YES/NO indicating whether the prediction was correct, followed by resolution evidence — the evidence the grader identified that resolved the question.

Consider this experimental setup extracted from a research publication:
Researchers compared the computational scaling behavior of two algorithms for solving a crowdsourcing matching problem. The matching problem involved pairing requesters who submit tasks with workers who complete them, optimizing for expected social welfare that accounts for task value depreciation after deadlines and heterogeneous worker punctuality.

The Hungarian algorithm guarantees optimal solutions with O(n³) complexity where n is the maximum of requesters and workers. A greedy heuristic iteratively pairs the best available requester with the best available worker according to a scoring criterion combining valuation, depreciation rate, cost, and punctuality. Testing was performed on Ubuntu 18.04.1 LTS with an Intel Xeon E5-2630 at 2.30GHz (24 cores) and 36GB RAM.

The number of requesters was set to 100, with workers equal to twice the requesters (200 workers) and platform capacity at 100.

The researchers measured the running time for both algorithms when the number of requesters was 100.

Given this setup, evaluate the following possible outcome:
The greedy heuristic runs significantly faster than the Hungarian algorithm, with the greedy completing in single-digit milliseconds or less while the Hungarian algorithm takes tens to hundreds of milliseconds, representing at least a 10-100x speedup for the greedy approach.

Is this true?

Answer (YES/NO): NO